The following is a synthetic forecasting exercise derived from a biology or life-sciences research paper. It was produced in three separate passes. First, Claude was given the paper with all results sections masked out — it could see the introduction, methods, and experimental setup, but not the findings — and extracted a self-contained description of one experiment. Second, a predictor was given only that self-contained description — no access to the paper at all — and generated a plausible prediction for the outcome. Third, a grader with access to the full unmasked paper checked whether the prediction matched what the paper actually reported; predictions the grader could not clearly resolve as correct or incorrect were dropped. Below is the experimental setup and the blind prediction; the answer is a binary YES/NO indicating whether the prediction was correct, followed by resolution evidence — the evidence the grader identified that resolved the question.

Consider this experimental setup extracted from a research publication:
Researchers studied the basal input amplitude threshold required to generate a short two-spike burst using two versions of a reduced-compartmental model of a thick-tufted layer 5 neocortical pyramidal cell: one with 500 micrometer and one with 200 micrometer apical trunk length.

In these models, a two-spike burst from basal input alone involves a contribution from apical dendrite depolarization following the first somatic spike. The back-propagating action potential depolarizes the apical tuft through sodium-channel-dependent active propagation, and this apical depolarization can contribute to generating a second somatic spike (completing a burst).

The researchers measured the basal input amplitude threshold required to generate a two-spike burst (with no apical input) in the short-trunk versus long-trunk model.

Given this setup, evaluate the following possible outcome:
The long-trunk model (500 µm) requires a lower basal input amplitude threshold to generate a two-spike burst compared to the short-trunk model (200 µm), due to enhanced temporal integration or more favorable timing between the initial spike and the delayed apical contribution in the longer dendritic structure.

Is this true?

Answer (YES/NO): NO